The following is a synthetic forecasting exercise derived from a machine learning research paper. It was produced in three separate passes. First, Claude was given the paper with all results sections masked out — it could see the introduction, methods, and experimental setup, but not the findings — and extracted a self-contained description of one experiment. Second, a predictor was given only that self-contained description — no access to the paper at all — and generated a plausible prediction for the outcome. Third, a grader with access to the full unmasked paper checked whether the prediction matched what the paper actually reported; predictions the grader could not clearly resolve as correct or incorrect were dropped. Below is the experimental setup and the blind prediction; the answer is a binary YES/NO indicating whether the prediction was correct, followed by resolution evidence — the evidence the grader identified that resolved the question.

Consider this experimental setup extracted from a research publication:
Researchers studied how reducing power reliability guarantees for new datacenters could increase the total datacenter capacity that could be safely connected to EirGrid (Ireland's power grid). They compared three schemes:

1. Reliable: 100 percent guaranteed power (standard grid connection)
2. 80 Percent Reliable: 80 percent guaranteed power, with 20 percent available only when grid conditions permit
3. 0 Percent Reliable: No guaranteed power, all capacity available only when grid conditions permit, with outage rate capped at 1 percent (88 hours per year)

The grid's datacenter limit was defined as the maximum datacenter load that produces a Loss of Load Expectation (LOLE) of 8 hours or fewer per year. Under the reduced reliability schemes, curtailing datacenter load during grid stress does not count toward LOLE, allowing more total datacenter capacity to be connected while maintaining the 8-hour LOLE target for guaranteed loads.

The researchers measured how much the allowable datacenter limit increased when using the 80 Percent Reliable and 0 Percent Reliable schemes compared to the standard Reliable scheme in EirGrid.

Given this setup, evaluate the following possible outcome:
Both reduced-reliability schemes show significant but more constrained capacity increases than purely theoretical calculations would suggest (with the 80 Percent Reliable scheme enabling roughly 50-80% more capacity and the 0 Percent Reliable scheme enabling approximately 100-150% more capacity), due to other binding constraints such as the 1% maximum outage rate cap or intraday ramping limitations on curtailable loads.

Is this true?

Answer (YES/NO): NO